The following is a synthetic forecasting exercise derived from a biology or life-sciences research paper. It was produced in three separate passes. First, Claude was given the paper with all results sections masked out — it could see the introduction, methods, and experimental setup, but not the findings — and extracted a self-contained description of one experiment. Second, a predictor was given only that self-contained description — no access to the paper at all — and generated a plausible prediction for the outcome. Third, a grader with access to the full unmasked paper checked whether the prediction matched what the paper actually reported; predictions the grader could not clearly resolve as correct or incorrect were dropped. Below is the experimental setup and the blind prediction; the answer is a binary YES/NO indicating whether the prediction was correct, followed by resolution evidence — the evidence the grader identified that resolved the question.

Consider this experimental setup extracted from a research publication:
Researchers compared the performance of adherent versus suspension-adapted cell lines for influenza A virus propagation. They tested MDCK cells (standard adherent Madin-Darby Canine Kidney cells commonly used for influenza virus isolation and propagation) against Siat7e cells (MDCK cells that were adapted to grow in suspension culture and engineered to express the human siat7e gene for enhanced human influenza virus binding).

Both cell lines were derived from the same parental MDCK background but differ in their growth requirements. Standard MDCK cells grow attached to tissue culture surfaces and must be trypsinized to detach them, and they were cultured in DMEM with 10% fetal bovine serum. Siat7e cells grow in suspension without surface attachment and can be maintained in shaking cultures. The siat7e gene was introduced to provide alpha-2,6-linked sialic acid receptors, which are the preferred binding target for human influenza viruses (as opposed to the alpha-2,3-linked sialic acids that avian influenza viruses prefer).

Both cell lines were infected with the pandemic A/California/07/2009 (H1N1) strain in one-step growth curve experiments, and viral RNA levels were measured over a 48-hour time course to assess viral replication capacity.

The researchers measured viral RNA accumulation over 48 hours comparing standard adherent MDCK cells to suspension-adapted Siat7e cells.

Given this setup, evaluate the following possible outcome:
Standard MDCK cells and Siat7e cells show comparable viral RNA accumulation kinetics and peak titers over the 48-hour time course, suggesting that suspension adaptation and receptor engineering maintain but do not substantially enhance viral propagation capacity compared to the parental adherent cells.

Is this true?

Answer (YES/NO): NO